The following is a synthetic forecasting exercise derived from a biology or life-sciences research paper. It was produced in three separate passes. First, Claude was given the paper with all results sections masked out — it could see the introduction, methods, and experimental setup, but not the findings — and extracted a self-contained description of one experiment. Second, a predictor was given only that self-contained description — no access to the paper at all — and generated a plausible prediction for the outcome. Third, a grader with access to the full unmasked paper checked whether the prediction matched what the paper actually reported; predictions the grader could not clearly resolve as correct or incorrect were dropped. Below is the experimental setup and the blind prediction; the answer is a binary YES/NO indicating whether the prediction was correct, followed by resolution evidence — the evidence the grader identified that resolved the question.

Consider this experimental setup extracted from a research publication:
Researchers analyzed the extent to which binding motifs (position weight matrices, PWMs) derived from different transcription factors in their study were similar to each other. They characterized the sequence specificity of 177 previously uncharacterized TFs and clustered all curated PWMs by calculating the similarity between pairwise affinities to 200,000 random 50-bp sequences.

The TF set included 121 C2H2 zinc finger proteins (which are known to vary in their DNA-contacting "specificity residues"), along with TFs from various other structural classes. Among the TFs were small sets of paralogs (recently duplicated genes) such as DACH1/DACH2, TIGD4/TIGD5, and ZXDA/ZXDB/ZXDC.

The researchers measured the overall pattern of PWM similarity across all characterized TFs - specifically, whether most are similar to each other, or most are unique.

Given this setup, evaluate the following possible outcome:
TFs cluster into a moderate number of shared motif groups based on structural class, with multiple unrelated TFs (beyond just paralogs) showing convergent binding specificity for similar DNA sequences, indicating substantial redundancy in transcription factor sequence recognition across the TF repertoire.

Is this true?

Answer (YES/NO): NO